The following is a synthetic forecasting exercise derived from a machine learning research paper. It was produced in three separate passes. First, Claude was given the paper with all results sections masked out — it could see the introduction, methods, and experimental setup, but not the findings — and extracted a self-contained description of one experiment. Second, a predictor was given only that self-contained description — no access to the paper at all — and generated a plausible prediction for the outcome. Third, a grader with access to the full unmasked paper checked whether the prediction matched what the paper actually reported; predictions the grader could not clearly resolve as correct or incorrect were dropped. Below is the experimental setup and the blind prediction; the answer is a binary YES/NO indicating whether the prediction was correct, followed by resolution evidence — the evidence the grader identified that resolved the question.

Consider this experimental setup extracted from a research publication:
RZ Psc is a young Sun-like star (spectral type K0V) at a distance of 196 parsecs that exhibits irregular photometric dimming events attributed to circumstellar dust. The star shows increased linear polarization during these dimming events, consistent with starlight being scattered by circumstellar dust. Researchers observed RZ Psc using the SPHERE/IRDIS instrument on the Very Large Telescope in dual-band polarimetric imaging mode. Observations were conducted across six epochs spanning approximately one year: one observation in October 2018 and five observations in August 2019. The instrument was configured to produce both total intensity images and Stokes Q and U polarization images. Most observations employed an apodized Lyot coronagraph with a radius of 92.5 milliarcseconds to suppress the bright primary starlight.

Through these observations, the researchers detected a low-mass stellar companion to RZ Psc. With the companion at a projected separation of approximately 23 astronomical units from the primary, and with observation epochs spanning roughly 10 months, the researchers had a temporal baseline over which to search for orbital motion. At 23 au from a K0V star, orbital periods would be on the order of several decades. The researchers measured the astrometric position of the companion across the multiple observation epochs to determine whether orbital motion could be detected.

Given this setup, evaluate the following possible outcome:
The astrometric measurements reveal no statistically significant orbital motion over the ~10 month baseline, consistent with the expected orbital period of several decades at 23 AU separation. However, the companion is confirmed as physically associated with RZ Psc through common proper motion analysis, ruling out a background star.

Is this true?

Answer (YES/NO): YES